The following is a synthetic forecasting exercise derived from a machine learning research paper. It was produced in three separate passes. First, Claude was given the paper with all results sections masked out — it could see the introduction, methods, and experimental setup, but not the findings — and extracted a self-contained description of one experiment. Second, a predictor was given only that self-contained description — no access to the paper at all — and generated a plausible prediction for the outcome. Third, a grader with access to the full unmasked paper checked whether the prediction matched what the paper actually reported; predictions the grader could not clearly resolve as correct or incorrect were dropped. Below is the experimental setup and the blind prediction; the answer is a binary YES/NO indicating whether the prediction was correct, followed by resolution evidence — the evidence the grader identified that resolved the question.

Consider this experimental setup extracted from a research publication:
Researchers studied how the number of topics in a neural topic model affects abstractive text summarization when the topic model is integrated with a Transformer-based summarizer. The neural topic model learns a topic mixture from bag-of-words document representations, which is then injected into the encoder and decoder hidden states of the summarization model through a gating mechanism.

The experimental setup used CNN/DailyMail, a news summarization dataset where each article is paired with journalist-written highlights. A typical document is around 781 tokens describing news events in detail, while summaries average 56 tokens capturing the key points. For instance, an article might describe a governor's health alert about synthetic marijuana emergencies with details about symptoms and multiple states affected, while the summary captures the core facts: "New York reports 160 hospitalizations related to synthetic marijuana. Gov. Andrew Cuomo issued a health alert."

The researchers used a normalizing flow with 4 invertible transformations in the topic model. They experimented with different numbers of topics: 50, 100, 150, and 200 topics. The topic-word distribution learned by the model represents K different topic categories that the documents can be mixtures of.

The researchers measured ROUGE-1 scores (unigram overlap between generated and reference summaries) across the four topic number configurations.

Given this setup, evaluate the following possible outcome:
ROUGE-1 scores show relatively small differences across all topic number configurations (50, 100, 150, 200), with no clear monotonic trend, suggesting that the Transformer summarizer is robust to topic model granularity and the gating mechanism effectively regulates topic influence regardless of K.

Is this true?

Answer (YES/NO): YES